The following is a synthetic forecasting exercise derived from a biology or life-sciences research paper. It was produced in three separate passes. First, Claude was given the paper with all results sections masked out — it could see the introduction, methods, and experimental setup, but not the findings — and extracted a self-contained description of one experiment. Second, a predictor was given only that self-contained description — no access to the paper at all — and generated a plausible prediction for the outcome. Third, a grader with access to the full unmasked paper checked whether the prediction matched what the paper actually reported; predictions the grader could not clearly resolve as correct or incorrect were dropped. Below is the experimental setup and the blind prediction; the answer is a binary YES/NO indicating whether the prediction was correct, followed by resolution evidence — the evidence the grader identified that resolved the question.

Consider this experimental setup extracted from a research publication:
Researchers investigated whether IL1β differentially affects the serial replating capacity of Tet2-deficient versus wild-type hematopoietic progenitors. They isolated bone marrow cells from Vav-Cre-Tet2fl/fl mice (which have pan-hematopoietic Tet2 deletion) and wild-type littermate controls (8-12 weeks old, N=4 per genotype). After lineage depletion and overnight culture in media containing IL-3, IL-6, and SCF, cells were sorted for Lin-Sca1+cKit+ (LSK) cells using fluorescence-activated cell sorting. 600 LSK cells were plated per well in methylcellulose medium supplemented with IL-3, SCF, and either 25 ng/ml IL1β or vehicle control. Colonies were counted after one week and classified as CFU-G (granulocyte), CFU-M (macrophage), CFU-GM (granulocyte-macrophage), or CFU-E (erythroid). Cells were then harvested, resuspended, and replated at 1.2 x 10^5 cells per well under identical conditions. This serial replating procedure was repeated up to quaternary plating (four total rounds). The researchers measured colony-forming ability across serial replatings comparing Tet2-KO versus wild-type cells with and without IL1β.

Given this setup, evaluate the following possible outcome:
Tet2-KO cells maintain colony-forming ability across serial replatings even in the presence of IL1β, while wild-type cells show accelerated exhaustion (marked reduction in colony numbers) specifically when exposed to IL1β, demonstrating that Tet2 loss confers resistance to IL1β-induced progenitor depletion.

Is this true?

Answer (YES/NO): NO